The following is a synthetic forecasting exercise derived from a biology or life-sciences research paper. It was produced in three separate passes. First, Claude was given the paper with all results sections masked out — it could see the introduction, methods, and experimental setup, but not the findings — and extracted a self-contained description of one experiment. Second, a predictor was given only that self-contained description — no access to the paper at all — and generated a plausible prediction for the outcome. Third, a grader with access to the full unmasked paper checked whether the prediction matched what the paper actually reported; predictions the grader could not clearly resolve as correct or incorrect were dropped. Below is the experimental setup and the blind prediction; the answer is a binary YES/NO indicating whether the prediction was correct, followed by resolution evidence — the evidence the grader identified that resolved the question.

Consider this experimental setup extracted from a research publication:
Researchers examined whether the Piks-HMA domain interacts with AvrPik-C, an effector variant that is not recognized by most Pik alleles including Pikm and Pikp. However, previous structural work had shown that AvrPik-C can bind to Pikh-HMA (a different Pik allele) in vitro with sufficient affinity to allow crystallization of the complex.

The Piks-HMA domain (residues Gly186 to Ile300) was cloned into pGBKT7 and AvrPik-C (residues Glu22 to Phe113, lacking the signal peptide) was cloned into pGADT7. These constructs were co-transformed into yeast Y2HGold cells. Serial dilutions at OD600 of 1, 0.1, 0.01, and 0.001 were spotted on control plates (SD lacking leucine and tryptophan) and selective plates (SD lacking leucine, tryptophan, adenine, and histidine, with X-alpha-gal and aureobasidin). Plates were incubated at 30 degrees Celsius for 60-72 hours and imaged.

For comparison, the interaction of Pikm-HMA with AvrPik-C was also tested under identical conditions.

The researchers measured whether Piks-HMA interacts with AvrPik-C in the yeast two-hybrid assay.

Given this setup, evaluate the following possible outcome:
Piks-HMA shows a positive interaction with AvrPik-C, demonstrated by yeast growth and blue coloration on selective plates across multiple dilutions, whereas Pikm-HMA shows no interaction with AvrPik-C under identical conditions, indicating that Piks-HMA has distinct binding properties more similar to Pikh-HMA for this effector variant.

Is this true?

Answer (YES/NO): NO